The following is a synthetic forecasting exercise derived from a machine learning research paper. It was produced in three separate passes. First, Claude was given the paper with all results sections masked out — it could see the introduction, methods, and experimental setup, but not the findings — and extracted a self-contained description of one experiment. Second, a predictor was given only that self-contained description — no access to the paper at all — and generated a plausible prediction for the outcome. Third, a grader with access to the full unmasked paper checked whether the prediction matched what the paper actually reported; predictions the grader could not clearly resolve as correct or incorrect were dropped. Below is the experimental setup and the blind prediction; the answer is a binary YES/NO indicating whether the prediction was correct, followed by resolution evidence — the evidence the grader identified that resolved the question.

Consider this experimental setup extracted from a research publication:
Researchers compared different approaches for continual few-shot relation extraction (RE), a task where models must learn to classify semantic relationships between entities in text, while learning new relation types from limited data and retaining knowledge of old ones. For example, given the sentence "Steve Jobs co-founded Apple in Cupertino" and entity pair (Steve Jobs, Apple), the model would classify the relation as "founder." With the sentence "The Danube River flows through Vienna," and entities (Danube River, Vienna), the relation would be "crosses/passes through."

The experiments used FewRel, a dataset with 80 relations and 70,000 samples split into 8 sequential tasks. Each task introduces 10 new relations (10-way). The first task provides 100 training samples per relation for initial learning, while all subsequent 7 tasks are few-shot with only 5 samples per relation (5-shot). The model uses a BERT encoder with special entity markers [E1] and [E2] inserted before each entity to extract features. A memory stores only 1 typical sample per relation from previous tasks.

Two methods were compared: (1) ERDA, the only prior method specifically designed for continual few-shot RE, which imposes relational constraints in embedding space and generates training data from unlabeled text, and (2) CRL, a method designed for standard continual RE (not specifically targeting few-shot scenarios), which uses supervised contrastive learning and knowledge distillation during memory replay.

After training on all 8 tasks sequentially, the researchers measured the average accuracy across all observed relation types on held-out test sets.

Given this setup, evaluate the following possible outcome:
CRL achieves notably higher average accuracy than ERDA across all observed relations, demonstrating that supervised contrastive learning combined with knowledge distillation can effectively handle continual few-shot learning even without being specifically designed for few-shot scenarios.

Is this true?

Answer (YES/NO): YES